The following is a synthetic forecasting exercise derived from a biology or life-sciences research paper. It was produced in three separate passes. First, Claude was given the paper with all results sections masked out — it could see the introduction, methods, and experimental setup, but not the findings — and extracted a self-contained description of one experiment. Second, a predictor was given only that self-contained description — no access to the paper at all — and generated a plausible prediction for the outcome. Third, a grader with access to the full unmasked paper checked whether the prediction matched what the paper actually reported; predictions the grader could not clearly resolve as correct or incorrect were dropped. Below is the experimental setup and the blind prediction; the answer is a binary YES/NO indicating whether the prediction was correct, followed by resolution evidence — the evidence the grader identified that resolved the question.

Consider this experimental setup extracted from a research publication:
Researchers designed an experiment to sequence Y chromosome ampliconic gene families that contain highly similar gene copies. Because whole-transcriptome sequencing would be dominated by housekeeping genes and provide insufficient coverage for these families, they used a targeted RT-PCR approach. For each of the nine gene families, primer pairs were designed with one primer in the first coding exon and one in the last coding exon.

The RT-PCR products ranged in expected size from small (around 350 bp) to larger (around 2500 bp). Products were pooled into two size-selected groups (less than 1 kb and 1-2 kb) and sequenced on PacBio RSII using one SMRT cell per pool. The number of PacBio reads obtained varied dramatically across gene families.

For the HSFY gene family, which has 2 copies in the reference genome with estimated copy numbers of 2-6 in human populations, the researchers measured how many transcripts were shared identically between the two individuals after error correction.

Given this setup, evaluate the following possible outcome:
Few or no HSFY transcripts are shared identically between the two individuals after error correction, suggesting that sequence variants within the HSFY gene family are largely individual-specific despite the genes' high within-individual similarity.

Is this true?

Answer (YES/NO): YES